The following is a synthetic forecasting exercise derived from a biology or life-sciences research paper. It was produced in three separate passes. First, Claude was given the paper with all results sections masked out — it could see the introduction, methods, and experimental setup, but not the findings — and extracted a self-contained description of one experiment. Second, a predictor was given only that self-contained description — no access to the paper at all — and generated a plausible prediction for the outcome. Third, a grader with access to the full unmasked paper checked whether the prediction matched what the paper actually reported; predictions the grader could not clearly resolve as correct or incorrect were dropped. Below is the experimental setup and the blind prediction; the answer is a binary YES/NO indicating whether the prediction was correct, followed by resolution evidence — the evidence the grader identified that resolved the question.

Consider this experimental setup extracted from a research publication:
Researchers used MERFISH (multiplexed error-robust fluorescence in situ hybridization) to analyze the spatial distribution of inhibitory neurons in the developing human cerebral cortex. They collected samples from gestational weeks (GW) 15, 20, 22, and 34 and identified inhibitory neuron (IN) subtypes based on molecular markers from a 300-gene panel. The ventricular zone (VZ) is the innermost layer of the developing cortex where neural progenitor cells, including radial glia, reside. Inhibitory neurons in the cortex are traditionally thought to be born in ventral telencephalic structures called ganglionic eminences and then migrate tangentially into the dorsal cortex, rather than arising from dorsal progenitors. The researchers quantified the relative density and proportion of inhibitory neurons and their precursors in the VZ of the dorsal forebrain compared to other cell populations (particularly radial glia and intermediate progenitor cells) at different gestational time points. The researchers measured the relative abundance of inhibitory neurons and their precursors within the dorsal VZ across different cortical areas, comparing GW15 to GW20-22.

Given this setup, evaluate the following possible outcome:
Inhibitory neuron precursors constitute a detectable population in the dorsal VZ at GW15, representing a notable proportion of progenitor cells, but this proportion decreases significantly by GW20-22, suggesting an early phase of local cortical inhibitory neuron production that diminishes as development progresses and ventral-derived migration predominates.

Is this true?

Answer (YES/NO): NO